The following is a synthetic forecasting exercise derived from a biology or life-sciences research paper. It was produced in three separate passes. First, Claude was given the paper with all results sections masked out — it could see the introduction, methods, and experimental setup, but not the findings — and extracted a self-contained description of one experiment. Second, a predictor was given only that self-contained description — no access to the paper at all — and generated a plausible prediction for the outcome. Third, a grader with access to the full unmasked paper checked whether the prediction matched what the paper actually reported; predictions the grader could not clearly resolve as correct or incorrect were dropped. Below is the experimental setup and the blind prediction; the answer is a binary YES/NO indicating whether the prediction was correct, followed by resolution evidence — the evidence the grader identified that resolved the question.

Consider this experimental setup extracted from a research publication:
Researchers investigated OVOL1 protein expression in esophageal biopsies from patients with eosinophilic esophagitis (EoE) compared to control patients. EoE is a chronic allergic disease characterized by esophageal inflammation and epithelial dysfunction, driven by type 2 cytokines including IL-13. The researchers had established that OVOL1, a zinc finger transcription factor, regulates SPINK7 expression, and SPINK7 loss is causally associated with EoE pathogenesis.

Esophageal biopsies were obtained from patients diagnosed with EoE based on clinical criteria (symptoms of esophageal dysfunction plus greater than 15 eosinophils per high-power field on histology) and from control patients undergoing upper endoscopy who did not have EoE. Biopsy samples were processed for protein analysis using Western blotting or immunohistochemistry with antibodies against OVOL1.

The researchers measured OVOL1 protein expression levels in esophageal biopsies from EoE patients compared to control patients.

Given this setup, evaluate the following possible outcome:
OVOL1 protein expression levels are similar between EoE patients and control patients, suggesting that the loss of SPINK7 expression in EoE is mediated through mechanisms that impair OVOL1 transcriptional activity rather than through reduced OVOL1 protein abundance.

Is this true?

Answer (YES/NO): NO